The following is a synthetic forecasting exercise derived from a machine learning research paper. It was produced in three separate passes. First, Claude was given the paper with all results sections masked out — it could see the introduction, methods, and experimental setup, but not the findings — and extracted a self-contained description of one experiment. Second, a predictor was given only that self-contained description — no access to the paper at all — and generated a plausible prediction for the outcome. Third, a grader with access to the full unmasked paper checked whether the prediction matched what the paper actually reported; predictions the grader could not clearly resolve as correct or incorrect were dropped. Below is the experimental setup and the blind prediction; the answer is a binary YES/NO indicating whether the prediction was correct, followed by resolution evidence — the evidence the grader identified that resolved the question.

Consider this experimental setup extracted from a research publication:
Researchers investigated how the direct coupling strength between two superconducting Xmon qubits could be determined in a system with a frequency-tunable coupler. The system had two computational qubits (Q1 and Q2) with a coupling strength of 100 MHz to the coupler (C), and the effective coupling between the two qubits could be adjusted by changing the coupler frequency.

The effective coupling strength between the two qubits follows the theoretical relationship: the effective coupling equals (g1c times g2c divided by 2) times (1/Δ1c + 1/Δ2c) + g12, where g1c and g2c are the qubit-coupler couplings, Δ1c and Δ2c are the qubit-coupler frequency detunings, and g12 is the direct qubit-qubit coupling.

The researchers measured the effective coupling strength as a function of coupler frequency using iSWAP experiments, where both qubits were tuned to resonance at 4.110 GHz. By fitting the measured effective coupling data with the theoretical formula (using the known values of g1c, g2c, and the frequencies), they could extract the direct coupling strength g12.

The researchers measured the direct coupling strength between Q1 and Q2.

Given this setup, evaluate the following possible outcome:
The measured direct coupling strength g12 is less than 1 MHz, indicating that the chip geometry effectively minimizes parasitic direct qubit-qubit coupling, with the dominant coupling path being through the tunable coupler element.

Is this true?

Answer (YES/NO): NO